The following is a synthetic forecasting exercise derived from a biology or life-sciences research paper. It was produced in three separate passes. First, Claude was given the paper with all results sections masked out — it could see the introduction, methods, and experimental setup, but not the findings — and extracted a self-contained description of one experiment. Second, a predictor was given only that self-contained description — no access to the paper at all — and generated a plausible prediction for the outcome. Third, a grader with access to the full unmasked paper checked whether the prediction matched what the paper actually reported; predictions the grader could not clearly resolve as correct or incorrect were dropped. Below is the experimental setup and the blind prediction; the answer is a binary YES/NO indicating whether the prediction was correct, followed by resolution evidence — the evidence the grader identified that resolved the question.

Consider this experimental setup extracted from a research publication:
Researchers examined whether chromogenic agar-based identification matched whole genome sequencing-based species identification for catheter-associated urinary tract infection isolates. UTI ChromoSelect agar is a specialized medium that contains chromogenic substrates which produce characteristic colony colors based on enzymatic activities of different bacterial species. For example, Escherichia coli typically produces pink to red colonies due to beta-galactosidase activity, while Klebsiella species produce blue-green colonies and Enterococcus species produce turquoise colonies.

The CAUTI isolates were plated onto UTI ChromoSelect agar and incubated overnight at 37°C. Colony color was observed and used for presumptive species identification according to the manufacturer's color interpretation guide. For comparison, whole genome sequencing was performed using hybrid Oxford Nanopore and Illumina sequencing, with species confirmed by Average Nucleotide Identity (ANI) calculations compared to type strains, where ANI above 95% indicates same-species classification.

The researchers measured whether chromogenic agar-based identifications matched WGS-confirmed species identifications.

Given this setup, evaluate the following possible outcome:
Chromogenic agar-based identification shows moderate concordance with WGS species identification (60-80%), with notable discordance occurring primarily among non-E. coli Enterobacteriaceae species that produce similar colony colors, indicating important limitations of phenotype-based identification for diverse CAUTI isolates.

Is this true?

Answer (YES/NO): NO